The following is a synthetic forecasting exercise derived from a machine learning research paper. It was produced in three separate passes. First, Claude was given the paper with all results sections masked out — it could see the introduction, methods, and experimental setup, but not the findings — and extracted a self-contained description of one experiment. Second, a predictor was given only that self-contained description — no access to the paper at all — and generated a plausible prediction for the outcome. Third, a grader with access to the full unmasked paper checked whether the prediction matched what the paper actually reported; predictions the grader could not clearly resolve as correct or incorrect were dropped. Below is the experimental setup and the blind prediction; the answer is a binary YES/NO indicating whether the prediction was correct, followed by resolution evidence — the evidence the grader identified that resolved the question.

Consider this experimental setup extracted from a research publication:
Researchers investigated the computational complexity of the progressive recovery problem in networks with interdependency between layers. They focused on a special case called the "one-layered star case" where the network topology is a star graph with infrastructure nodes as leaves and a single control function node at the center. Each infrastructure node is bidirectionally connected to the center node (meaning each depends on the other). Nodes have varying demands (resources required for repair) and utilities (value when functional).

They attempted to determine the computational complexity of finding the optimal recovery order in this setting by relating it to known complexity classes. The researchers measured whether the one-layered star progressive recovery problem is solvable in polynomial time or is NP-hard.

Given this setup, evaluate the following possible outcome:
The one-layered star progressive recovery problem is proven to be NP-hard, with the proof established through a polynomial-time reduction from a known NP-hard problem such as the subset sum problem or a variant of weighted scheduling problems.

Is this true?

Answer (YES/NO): NO